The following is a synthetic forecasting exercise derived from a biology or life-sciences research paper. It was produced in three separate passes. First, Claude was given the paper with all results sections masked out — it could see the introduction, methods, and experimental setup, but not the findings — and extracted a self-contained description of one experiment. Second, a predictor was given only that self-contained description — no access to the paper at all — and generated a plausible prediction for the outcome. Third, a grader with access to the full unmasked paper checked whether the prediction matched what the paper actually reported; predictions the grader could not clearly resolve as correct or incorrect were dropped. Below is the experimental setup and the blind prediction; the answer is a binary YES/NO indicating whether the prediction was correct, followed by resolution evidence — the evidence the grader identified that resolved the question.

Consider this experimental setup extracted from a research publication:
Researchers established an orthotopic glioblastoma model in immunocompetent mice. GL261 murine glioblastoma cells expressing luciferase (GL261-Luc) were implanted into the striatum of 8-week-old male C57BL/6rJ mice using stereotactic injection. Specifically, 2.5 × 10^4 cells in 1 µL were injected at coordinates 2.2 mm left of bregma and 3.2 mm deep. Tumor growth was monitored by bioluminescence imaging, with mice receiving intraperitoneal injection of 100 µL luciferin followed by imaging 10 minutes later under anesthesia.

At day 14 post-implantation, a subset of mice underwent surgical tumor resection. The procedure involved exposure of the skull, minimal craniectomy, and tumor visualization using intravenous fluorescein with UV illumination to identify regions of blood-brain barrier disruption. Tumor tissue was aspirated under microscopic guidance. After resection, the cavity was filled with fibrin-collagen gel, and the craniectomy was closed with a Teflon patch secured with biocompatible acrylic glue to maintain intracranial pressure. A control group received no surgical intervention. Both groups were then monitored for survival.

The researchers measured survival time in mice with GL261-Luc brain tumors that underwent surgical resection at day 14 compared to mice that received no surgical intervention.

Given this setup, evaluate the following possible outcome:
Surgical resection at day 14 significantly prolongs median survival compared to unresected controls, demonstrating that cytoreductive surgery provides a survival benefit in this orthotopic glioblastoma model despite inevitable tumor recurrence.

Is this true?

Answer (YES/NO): NO